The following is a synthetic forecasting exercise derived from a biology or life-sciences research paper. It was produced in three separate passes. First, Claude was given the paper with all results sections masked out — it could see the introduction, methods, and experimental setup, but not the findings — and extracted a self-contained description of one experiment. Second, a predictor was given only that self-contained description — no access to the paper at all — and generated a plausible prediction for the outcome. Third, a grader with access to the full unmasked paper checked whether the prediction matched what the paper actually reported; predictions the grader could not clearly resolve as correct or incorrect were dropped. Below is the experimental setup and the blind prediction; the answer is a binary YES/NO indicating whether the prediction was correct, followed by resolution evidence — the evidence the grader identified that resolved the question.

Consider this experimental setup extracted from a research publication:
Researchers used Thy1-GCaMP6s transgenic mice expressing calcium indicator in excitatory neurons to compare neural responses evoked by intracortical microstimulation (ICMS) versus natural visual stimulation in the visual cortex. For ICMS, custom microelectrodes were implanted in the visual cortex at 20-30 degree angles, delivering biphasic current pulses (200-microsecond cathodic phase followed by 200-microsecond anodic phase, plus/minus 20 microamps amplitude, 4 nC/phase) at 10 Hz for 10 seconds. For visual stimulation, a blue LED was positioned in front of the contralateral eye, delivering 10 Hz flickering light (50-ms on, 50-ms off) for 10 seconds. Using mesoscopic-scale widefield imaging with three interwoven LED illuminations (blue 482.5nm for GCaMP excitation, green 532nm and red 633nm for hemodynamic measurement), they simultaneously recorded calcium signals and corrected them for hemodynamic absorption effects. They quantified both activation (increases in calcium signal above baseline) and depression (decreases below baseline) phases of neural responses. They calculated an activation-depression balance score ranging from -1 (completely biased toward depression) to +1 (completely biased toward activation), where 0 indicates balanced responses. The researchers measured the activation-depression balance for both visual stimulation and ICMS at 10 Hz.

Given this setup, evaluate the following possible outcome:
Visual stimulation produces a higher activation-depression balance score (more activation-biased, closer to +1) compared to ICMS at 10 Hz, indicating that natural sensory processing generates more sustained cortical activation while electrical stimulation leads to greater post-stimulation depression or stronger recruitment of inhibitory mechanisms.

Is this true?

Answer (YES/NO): NO